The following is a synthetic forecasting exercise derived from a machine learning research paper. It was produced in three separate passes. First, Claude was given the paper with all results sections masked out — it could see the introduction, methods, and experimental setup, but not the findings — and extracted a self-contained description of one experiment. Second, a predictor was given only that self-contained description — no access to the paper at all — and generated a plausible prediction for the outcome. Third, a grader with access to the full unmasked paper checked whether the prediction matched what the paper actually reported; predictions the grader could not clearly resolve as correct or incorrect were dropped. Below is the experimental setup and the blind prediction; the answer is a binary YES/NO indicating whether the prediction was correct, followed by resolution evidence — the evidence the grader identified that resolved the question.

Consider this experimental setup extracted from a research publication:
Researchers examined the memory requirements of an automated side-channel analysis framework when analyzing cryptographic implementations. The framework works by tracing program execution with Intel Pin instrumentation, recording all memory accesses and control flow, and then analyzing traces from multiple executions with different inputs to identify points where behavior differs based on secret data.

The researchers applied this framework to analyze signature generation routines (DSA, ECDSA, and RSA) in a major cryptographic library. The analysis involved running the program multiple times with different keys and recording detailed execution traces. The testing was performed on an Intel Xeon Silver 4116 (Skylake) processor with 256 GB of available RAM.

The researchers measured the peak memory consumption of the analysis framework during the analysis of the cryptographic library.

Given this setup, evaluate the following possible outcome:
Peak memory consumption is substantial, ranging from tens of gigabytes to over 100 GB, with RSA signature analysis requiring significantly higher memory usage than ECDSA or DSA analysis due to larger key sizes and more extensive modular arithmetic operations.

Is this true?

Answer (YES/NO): NO